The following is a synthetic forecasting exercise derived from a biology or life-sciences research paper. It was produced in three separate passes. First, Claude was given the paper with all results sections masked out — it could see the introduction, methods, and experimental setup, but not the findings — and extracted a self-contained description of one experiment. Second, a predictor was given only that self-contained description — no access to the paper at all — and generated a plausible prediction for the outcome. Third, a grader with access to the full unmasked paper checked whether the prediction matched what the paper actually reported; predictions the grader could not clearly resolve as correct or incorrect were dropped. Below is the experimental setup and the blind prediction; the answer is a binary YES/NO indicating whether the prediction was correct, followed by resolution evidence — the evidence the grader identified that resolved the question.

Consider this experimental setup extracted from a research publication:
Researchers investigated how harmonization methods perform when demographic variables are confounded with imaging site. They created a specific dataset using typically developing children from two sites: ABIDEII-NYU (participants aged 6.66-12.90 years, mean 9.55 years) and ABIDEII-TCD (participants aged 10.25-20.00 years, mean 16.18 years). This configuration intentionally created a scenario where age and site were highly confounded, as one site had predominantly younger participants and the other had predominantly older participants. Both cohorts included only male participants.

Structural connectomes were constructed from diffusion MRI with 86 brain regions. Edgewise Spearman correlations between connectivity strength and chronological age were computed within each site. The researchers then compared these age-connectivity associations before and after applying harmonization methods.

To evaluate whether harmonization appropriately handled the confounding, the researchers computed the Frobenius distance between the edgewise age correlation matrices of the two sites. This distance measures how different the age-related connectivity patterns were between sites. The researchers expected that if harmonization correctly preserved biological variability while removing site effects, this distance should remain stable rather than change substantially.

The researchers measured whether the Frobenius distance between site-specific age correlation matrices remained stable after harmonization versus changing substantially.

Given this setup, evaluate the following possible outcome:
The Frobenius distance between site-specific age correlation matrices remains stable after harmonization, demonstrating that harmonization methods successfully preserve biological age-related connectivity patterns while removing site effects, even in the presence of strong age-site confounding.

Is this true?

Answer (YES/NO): NO